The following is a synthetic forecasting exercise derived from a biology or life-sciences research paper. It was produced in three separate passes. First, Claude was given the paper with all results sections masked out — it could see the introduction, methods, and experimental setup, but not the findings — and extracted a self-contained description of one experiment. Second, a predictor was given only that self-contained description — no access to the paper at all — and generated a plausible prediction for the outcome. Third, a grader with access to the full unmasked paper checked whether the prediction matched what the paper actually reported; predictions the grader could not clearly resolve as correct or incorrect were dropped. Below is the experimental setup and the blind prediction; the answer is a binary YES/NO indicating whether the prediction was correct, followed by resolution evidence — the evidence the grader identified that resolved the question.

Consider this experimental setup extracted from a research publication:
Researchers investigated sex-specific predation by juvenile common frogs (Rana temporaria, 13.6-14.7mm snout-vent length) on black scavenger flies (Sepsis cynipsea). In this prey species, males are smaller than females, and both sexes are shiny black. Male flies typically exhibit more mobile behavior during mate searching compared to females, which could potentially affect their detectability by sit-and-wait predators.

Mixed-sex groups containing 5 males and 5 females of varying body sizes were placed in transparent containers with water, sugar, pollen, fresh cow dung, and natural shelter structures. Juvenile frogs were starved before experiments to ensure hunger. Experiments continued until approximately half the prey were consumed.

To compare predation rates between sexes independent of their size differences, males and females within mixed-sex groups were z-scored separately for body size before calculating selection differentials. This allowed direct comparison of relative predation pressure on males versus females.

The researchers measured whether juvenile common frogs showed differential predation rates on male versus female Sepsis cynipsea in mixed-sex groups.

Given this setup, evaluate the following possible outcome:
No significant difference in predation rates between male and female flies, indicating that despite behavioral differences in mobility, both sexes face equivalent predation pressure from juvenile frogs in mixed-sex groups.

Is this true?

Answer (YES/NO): NO